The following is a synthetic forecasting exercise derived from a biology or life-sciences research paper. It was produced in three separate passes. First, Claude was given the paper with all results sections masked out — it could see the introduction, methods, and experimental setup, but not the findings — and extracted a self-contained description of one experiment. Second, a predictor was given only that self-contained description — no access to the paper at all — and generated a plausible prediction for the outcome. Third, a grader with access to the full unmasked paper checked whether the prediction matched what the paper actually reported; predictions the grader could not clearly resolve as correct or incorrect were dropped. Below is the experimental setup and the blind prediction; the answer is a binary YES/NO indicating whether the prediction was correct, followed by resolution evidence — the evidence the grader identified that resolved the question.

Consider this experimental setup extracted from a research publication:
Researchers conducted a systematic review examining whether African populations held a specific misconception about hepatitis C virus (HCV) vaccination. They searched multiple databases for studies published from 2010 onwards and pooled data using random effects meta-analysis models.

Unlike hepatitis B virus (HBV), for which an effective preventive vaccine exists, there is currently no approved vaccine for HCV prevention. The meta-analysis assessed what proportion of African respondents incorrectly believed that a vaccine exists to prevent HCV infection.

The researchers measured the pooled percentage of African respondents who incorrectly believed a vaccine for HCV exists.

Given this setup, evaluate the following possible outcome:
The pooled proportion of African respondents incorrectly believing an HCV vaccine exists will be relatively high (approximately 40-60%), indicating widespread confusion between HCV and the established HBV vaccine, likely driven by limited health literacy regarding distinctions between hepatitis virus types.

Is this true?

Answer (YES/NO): YES